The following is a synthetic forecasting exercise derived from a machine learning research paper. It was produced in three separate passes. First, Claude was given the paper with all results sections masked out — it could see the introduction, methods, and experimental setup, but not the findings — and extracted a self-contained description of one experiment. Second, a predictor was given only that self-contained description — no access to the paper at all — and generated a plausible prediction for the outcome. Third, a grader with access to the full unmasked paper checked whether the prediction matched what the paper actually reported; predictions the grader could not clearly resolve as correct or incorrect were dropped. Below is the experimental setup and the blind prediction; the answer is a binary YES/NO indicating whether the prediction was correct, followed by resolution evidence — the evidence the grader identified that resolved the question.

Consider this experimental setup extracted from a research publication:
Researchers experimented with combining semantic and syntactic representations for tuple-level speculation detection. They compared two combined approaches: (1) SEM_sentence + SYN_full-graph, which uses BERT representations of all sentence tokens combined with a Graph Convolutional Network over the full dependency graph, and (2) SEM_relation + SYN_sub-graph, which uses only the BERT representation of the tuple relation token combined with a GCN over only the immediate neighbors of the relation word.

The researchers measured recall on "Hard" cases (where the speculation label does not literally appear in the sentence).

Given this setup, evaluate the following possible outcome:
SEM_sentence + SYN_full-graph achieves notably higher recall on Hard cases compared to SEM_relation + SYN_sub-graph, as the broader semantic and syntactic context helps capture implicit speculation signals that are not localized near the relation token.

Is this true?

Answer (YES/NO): NO